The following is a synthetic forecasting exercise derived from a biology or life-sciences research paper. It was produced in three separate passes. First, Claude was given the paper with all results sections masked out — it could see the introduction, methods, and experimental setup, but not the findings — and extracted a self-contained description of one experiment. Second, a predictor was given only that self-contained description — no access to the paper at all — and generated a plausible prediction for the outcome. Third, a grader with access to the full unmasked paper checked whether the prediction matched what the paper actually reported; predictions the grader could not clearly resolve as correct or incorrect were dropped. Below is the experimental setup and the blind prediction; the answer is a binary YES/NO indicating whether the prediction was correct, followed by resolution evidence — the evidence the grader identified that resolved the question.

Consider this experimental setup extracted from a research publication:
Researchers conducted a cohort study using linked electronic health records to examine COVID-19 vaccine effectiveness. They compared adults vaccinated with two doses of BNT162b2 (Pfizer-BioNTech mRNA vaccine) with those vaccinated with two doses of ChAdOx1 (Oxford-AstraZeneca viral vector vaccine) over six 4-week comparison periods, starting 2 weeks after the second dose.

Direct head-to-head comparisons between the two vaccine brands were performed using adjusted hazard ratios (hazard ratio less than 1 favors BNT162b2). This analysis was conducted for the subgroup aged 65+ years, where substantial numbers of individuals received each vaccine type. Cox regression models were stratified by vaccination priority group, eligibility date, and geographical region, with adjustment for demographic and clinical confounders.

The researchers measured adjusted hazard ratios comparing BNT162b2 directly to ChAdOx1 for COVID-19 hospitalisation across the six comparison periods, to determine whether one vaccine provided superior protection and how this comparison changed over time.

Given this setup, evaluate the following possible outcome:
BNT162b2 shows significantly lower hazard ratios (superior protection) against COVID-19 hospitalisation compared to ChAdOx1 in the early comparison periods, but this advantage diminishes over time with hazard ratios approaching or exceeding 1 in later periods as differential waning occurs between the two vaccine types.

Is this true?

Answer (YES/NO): NO